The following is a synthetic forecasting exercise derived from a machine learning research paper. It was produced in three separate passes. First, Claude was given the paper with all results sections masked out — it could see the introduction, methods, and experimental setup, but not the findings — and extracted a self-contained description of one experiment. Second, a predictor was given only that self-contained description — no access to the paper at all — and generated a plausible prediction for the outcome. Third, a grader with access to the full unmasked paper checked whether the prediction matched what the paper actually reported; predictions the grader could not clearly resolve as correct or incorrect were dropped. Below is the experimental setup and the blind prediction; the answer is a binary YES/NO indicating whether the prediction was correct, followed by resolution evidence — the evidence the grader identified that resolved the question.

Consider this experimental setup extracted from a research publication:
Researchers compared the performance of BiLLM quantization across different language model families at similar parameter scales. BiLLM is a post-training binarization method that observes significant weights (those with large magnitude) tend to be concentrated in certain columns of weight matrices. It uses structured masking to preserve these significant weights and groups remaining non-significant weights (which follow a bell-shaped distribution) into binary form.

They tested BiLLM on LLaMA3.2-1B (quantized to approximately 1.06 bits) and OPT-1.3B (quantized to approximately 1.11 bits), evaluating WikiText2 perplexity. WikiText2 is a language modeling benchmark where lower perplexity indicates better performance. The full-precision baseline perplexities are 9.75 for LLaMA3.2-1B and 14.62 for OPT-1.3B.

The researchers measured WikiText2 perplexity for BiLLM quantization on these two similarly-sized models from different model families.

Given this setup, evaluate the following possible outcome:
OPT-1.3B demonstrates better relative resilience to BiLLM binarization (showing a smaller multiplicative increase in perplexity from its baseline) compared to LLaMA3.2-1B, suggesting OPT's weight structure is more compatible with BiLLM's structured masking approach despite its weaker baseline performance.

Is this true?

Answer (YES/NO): YES